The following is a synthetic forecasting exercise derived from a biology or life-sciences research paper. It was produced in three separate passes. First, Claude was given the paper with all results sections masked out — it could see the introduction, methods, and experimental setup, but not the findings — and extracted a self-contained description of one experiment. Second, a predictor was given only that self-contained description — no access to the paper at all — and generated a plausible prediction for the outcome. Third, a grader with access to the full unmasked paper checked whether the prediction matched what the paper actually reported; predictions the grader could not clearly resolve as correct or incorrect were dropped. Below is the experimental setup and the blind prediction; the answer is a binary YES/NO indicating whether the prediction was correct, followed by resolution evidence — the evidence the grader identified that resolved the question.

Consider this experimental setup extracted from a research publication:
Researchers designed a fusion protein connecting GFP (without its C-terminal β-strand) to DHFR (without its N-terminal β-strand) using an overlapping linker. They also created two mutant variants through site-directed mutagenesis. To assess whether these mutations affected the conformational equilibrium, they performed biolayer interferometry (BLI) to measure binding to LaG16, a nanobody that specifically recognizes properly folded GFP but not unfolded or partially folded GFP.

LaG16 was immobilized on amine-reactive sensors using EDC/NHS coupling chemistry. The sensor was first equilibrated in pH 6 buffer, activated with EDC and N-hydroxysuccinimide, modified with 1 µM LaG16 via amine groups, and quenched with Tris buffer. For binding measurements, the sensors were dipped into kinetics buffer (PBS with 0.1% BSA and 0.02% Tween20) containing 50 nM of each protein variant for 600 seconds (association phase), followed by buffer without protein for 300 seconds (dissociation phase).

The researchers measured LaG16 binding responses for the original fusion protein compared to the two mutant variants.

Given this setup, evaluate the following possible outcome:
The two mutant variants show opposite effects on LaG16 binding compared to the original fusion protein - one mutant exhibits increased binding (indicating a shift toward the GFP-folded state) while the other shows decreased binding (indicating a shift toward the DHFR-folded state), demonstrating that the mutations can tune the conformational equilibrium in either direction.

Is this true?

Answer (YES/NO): NO